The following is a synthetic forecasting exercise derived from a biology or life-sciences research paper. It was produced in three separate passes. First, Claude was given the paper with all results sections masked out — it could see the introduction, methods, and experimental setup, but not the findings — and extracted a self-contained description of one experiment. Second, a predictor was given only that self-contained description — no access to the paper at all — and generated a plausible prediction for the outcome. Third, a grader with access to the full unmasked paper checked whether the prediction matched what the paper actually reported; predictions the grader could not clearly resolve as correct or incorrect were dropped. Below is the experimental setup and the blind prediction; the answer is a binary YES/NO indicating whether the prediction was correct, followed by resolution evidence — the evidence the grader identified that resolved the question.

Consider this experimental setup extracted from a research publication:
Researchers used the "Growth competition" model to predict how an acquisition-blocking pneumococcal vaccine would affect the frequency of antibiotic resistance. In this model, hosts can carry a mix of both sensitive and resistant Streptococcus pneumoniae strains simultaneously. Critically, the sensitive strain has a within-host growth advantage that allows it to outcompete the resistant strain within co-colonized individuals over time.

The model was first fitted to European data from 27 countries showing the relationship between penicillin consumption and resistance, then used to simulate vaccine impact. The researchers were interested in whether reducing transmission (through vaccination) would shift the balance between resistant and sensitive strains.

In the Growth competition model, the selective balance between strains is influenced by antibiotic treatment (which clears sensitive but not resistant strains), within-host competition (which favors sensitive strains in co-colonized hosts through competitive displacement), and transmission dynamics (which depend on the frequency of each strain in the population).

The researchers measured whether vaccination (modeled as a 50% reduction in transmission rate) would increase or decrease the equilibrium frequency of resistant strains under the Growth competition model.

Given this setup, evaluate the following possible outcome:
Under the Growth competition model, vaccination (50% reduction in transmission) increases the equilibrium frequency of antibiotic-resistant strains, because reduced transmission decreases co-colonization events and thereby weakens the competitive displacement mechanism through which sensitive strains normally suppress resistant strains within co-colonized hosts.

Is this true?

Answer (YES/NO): YES